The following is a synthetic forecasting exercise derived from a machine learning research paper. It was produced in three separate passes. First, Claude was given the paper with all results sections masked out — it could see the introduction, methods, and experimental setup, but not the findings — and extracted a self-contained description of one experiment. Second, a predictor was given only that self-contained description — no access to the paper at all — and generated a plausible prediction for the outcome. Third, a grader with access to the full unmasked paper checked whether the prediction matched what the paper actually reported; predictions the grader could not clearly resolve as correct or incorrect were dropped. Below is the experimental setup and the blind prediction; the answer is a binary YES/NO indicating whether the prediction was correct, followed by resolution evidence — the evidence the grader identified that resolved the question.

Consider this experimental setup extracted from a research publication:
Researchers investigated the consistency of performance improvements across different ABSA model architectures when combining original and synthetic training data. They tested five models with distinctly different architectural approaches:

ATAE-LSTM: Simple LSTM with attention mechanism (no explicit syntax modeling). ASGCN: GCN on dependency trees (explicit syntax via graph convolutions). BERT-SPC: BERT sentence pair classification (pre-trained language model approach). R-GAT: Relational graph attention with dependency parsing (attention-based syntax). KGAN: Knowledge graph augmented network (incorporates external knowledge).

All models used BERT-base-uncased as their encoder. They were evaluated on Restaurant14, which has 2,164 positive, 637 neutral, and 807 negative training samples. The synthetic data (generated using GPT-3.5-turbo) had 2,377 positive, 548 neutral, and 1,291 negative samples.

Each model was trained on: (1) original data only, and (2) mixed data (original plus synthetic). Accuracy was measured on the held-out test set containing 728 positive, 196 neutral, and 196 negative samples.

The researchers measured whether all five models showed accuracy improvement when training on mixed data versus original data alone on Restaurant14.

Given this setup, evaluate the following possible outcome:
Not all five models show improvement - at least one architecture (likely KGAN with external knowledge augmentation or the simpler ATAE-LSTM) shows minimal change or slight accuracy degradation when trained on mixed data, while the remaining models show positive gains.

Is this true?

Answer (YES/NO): NO